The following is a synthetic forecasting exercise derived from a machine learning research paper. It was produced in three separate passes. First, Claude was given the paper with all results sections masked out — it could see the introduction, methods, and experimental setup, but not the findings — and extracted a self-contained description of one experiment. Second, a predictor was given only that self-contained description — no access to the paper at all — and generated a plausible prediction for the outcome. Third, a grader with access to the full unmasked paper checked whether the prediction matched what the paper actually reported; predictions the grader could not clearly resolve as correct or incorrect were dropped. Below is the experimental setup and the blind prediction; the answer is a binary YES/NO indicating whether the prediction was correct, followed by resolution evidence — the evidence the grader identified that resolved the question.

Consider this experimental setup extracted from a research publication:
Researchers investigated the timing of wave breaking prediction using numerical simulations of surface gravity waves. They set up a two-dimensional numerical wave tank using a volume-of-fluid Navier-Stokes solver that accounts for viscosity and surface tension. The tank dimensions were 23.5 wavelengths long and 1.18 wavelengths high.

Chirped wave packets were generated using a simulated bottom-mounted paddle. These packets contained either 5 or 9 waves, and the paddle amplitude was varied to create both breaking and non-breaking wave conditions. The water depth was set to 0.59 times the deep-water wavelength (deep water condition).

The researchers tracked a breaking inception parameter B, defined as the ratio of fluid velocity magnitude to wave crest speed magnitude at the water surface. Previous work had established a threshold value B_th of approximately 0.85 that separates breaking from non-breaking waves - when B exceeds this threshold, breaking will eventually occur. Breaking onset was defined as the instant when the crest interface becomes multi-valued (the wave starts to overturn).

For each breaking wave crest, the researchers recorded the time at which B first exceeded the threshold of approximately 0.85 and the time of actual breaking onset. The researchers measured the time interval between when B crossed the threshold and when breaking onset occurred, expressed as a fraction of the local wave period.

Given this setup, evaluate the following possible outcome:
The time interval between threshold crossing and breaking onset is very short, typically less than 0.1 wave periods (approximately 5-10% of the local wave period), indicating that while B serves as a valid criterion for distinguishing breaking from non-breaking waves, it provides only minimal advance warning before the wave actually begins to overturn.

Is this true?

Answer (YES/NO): NO